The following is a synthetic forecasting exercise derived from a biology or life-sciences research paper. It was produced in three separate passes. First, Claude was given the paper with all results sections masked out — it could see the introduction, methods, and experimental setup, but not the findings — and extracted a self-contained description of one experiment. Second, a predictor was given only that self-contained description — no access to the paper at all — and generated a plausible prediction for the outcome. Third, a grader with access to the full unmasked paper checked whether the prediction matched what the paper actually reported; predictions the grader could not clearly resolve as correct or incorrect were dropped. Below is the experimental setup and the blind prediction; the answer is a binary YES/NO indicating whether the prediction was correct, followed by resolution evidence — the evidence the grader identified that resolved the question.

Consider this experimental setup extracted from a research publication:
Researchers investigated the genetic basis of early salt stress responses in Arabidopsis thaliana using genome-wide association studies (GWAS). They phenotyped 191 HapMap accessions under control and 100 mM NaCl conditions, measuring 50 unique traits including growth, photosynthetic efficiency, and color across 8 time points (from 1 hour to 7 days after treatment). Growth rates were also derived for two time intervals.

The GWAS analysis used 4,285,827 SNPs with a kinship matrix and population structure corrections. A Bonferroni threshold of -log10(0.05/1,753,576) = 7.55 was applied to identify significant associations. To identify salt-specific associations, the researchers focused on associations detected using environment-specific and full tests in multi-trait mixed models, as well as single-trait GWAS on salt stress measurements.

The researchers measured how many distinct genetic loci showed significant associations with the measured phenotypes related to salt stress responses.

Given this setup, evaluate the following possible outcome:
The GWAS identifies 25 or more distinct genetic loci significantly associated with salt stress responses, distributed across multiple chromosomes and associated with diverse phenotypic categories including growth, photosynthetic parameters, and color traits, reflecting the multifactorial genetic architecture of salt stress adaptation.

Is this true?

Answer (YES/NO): YES